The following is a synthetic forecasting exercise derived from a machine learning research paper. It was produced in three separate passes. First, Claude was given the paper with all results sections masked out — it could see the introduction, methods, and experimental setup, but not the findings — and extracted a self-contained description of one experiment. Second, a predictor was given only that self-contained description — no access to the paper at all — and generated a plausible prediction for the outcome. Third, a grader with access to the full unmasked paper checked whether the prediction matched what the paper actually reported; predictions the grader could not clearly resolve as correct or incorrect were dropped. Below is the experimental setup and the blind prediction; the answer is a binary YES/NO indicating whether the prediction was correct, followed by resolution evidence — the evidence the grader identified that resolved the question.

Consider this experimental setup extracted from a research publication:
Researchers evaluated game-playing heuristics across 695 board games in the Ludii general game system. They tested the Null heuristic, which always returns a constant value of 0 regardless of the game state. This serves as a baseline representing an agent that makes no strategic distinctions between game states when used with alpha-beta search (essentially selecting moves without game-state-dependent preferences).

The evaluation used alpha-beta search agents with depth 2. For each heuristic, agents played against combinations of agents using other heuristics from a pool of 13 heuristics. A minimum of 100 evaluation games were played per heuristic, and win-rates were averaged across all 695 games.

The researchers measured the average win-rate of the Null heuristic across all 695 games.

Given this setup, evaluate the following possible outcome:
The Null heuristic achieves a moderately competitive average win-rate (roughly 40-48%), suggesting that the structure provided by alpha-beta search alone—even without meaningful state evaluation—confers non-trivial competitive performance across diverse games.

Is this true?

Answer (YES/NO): YES